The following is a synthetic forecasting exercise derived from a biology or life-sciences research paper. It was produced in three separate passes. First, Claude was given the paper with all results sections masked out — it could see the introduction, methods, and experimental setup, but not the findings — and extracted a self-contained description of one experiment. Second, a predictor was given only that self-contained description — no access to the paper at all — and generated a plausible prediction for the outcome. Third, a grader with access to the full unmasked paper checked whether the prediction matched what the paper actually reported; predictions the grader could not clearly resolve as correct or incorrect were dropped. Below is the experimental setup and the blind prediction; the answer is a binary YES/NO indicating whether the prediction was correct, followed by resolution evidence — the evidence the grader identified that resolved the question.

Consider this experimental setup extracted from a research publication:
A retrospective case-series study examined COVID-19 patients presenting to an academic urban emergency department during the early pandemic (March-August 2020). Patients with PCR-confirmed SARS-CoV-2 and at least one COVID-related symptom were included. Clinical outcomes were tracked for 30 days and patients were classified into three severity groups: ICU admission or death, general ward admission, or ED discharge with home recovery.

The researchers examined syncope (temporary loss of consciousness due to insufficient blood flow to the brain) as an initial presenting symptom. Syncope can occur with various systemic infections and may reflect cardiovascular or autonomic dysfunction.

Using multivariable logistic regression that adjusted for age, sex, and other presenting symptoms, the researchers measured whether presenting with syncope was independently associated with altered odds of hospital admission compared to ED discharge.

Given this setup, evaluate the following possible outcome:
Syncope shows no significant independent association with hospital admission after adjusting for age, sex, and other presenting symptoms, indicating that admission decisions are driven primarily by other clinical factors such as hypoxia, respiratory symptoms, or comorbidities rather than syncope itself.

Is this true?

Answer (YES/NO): YES